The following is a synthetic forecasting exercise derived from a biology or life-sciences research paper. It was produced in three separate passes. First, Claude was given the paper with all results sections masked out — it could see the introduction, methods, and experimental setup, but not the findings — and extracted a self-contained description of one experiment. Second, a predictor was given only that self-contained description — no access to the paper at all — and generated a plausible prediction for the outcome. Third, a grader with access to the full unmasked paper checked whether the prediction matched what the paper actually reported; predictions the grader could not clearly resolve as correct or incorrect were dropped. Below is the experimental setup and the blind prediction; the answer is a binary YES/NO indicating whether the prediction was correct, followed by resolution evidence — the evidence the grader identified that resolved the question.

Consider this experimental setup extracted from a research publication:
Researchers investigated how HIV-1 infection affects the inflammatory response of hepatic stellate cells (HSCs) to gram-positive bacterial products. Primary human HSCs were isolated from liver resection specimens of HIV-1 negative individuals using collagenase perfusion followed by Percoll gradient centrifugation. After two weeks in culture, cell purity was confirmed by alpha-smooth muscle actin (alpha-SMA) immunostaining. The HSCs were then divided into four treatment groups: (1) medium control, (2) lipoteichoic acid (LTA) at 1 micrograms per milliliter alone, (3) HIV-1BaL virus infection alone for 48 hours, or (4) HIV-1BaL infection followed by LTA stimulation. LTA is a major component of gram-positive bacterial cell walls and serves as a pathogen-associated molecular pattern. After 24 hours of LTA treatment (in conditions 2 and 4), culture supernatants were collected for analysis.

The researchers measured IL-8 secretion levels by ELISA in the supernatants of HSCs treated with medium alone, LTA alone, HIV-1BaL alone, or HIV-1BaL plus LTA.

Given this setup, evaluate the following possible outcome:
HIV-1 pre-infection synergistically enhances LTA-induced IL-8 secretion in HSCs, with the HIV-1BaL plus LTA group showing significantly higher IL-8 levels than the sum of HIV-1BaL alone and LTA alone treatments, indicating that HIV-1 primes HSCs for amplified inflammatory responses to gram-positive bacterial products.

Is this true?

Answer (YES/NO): YES